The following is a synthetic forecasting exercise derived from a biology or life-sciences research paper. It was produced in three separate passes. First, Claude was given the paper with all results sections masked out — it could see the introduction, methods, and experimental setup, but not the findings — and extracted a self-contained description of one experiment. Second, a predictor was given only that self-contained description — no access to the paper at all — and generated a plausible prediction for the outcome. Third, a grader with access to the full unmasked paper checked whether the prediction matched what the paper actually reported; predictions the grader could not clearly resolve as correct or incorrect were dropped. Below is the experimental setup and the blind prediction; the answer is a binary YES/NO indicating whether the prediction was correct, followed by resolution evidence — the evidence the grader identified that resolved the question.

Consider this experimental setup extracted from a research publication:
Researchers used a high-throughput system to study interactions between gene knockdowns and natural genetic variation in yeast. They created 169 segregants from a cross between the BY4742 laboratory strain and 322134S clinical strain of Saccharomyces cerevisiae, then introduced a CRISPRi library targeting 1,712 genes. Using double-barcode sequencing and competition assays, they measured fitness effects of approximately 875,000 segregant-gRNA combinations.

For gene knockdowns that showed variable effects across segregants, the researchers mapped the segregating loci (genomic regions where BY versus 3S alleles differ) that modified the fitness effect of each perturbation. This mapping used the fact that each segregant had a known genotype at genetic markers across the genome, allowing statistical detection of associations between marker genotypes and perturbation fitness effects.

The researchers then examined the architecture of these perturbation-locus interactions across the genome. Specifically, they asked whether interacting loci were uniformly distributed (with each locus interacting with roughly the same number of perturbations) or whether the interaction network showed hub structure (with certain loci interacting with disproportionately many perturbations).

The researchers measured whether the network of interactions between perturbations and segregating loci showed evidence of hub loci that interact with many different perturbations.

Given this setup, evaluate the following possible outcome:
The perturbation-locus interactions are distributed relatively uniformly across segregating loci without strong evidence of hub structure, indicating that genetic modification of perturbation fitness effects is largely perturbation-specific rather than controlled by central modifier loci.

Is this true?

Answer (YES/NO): NO